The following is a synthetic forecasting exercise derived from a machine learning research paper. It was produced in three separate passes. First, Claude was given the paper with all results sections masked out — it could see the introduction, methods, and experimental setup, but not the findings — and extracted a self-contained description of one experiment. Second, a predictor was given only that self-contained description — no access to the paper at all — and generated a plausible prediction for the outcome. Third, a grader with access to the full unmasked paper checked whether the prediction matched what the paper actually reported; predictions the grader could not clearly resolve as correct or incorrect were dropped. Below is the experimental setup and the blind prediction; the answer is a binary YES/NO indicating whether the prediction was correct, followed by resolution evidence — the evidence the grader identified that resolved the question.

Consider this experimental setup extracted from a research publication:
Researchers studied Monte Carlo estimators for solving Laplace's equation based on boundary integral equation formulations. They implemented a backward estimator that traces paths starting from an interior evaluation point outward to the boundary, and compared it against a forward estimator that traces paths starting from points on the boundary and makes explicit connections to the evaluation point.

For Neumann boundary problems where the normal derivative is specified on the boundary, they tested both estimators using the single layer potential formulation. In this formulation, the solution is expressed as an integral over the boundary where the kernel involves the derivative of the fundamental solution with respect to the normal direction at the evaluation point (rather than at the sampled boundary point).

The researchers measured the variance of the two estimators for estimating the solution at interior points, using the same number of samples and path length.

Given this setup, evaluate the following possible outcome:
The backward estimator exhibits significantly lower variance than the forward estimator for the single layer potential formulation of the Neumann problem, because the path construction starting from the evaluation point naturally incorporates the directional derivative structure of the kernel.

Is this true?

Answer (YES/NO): NO